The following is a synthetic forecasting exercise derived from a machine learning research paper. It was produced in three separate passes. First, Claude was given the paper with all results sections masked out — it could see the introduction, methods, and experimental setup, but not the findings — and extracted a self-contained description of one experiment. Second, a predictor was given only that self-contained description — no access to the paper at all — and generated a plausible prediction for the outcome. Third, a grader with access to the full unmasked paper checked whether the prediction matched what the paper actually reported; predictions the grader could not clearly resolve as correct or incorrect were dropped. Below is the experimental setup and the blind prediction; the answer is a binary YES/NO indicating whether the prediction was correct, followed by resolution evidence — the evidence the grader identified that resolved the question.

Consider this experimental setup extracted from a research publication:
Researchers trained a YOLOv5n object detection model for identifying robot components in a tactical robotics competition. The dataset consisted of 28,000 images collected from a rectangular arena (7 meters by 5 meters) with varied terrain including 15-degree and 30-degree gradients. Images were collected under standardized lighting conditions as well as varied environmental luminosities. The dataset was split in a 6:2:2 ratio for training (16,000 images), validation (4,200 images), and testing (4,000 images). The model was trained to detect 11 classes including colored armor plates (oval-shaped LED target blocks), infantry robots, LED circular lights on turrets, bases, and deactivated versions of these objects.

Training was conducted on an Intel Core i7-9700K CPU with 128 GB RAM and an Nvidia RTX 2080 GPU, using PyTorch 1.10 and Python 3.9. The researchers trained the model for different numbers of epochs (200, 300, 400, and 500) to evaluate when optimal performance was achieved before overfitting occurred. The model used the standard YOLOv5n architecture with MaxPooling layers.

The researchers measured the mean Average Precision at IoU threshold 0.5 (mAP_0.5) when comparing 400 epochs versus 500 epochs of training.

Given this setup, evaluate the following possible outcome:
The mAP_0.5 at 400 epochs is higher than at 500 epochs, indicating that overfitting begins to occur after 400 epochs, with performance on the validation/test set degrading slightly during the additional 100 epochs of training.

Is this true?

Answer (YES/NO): YES